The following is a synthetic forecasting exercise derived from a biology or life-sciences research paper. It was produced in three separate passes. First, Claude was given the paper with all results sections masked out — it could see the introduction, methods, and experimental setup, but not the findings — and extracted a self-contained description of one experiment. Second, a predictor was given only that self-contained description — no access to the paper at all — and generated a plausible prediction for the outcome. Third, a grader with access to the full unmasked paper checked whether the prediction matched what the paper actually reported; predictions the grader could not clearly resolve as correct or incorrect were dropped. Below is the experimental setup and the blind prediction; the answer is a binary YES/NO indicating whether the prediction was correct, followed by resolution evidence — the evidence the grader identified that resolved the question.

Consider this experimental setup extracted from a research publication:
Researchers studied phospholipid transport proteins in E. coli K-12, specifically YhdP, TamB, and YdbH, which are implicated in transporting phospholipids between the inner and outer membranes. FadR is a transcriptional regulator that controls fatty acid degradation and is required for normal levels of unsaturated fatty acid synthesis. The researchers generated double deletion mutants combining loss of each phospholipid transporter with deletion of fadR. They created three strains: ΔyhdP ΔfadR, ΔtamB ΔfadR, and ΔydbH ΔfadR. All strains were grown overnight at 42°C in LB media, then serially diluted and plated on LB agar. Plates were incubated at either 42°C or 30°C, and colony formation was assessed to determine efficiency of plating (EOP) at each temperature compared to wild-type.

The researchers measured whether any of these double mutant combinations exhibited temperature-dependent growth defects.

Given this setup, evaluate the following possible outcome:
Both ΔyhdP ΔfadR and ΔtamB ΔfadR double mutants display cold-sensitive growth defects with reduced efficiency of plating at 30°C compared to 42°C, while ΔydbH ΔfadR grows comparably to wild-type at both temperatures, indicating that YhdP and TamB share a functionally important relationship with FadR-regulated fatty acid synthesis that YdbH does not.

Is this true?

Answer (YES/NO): NO